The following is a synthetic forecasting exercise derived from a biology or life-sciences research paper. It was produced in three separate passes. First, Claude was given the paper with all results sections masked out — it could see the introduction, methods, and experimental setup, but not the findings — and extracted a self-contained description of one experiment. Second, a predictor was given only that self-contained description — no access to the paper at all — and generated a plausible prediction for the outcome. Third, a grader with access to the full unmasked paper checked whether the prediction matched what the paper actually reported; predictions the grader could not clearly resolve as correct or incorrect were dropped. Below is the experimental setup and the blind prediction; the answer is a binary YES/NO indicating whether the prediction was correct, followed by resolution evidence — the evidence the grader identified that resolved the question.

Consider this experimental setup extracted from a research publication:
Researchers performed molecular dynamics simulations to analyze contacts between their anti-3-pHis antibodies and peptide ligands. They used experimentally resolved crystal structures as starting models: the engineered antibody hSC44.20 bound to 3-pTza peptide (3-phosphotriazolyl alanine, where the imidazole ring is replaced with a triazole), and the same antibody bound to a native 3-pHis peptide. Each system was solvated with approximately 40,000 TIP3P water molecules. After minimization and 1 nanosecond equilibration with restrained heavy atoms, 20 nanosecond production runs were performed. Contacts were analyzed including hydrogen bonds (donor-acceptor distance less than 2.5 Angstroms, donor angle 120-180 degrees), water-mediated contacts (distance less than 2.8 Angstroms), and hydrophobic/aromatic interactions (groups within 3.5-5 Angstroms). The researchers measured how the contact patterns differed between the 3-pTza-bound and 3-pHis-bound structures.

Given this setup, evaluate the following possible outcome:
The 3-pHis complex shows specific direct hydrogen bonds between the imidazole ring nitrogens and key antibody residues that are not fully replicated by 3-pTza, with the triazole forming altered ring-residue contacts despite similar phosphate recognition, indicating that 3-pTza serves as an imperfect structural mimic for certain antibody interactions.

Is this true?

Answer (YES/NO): NO